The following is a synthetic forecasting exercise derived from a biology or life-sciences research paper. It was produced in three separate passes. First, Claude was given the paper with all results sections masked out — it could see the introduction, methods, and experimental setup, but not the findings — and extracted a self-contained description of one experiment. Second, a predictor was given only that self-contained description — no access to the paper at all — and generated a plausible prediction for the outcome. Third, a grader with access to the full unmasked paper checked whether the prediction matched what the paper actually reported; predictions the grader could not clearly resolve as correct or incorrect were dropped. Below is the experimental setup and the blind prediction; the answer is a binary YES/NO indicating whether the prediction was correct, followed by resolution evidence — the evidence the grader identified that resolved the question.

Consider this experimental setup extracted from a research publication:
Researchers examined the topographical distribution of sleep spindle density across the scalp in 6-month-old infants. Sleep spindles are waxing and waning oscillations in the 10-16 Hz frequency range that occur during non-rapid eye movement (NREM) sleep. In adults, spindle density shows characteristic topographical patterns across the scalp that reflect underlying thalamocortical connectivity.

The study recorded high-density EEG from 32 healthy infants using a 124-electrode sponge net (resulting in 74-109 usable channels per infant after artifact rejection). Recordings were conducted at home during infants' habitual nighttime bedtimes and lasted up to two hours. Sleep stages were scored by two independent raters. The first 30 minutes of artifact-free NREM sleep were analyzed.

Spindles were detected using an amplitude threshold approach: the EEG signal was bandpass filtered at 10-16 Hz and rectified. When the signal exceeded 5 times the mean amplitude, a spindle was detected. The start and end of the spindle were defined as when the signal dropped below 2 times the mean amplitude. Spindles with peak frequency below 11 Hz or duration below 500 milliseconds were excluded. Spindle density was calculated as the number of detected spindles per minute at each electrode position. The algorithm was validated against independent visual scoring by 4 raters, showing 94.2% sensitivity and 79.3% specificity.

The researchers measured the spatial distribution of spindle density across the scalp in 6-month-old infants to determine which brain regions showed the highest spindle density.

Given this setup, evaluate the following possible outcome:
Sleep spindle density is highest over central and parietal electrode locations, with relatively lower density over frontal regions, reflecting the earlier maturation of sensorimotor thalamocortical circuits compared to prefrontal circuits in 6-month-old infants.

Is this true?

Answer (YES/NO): NO